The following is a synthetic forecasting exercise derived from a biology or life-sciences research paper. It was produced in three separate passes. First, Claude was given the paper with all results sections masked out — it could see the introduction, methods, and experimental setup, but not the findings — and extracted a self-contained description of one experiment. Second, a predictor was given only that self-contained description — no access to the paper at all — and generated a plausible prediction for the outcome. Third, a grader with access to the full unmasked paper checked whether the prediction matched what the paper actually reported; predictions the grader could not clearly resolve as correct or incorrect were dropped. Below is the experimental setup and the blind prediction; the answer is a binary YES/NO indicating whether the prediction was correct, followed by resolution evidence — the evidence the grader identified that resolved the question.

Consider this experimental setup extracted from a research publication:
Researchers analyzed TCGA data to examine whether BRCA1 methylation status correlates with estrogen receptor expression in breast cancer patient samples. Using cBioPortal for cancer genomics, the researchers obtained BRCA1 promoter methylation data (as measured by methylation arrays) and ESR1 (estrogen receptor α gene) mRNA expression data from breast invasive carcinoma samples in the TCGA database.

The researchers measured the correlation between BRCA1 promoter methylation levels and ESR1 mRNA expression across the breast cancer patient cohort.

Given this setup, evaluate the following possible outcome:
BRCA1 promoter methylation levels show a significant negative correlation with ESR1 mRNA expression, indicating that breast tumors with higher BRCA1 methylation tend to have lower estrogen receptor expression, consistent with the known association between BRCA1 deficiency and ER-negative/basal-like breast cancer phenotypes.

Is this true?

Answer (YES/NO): YES